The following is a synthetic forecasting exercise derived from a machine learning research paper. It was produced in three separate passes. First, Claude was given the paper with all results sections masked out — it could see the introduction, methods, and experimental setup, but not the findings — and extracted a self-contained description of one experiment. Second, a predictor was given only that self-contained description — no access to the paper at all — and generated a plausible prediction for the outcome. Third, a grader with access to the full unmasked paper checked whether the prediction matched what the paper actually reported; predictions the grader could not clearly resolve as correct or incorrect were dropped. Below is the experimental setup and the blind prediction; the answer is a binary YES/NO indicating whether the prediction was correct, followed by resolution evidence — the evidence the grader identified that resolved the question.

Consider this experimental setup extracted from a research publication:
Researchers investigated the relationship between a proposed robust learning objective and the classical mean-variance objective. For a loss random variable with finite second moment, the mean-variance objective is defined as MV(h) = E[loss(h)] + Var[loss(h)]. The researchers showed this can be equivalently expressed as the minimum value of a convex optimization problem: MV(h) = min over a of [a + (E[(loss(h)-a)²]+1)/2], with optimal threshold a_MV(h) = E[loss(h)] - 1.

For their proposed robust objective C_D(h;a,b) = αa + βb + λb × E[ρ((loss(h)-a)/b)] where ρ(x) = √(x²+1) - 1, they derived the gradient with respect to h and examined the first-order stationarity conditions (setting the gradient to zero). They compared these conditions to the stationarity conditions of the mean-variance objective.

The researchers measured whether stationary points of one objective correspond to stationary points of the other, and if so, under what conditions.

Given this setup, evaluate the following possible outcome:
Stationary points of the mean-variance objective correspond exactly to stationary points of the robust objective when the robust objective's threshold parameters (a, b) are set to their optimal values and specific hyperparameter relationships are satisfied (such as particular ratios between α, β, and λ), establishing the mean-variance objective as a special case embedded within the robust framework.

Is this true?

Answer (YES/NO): NO